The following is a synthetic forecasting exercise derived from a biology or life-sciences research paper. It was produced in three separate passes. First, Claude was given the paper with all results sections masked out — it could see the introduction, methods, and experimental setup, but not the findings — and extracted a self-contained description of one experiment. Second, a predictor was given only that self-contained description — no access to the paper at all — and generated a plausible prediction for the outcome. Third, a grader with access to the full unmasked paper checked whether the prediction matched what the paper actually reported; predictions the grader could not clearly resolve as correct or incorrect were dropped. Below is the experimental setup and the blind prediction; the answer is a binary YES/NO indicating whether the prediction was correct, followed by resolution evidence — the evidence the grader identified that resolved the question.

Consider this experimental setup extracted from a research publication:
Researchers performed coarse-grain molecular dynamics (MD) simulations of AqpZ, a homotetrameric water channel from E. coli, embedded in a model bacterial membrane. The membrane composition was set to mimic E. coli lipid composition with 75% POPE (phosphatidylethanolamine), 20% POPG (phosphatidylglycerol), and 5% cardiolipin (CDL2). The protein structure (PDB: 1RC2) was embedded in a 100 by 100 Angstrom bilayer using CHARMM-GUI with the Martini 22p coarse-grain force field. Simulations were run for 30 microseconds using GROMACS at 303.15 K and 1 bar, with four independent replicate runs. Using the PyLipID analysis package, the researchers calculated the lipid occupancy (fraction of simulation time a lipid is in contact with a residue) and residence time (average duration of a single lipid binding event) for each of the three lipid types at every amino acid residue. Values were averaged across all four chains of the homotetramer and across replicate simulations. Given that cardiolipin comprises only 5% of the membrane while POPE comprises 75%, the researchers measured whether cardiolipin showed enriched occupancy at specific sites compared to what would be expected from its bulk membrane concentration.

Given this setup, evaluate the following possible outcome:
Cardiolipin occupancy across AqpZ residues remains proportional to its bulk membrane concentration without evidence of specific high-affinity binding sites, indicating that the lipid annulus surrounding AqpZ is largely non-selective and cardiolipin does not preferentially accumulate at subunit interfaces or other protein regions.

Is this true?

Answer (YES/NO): NO